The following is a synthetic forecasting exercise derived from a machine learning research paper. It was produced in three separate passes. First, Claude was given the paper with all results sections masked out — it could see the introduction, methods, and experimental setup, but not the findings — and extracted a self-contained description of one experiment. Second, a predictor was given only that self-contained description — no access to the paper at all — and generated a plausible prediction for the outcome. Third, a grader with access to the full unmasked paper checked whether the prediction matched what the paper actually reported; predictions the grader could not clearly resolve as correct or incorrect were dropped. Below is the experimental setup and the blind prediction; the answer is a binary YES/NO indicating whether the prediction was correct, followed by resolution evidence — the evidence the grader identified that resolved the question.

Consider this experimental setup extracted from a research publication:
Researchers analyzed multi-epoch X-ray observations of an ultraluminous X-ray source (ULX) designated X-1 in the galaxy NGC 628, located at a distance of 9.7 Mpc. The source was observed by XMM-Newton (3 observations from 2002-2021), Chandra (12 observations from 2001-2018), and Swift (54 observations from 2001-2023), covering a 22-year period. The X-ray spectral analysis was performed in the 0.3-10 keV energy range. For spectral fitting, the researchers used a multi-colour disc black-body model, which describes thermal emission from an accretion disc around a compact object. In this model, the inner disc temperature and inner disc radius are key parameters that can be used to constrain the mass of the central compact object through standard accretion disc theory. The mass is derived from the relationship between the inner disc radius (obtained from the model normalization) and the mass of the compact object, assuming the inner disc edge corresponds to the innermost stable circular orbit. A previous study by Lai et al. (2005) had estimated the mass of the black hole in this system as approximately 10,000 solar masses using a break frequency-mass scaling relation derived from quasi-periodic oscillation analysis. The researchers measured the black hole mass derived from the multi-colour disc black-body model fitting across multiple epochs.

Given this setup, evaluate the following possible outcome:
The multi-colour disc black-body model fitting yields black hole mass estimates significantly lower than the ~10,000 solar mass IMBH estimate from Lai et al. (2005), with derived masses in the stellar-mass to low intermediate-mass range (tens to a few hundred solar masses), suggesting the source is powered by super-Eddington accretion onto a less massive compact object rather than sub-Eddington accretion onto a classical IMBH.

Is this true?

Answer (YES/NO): NO